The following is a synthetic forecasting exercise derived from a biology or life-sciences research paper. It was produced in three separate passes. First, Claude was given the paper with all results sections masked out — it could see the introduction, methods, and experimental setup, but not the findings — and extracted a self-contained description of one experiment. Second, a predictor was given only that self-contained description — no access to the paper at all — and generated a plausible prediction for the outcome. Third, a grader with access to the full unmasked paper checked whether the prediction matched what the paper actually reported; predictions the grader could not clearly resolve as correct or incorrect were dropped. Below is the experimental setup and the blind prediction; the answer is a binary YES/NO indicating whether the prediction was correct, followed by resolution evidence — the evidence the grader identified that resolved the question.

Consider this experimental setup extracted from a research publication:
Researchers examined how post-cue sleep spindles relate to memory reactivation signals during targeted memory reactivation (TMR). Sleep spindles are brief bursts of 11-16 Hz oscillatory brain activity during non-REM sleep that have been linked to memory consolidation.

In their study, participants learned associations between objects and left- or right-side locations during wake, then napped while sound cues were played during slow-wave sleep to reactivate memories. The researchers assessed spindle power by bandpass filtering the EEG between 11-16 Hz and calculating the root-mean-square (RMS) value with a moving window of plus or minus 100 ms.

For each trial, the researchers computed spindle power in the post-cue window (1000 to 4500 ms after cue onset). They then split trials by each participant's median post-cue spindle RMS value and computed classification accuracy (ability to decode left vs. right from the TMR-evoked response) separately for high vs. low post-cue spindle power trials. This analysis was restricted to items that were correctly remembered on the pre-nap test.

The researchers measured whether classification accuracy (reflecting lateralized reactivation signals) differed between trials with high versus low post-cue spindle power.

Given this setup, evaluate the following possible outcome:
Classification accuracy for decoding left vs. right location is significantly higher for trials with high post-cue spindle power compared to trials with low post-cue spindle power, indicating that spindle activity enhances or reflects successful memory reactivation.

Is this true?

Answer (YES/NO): YES